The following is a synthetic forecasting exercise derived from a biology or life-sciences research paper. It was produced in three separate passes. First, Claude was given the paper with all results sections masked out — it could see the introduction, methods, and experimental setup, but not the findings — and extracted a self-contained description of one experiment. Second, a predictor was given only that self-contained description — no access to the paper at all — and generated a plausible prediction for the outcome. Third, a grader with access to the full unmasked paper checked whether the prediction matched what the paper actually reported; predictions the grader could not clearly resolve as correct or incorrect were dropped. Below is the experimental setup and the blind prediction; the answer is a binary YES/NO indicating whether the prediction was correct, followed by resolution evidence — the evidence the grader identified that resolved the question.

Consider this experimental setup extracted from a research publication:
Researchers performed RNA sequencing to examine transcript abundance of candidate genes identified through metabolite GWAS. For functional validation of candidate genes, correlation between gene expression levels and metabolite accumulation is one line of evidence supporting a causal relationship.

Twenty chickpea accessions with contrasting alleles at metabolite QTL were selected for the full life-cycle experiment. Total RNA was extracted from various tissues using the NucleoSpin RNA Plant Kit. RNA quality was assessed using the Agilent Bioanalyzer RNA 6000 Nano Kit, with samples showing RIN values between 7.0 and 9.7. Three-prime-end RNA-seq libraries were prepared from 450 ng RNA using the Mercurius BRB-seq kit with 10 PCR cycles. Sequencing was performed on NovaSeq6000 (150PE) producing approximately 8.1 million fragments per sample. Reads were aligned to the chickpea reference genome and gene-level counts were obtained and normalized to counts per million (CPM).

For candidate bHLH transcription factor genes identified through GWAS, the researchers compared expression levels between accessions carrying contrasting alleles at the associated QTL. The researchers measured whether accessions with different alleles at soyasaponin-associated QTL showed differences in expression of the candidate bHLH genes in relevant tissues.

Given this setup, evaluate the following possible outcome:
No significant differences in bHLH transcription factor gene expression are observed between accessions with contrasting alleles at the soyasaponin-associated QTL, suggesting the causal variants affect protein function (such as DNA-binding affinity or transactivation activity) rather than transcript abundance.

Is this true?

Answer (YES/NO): NO